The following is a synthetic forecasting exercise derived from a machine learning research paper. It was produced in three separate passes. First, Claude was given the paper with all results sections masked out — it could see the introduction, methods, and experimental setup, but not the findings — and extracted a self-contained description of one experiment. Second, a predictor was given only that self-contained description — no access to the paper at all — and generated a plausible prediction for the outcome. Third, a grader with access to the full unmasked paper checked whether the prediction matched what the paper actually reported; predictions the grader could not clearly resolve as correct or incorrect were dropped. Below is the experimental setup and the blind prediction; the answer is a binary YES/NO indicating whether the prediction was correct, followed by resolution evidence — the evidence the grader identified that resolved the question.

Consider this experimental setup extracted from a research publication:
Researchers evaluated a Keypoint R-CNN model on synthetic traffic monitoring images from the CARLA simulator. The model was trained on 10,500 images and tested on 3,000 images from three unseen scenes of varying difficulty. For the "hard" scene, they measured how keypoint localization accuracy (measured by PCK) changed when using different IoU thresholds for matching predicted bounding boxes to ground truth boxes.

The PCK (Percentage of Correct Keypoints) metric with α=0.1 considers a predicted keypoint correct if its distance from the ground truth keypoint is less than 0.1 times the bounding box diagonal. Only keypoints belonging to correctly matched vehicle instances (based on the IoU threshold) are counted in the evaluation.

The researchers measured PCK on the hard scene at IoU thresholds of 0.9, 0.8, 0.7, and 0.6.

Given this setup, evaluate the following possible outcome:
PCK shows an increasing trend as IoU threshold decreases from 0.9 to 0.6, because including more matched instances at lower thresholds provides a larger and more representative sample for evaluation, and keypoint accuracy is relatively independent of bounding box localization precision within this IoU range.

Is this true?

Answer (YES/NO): YES